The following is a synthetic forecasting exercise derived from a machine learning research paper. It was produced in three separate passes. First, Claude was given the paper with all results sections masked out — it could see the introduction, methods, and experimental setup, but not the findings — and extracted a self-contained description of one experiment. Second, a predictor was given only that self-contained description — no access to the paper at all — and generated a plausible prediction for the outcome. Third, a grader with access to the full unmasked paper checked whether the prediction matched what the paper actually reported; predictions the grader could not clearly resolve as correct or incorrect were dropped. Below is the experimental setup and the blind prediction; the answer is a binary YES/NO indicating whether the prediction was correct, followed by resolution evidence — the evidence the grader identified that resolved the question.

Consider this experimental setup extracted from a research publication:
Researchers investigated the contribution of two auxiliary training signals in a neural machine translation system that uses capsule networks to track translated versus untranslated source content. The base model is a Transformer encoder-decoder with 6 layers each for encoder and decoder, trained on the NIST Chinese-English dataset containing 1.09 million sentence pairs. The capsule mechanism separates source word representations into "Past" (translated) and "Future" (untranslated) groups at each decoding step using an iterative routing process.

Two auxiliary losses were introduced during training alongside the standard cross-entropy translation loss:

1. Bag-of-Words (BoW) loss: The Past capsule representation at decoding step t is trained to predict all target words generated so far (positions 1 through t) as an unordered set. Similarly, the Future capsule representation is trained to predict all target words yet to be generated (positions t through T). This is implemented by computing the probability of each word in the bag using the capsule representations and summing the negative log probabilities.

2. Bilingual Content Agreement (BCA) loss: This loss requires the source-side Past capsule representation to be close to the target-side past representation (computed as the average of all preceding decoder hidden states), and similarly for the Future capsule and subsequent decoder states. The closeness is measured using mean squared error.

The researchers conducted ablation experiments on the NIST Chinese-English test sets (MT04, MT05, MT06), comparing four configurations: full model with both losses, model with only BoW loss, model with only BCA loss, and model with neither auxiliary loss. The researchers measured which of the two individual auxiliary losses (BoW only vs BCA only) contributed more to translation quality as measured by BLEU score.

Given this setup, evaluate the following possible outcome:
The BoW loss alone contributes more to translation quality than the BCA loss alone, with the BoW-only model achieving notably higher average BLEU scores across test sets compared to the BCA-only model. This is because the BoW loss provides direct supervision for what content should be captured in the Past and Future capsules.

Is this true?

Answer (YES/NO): NO